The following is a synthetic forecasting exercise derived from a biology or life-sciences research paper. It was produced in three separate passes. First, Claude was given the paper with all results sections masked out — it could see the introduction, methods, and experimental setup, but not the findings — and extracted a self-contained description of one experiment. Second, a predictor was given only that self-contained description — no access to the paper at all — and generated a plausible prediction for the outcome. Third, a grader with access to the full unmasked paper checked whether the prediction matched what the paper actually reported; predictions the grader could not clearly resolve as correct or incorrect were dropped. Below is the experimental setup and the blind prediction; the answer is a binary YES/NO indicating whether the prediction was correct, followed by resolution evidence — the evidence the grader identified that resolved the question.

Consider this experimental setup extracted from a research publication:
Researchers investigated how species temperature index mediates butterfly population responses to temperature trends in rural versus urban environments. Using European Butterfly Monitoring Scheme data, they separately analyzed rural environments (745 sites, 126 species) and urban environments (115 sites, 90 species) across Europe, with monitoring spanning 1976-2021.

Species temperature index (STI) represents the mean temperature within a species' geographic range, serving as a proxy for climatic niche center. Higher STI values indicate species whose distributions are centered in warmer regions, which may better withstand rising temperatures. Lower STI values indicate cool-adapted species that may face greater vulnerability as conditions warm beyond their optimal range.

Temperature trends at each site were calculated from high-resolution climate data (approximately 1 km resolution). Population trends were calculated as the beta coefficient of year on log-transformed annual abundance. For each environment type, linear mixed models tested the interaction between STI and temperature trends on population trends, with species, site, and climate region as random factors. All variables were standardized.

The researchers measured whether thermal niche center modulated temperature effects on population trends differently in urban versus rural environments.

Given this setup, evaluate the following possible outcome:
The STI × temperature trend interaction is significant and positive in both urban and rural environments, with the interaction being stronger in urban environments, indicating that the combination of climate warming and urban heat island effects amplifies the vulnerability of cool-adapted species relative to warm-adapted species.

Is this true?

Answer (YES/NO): YES